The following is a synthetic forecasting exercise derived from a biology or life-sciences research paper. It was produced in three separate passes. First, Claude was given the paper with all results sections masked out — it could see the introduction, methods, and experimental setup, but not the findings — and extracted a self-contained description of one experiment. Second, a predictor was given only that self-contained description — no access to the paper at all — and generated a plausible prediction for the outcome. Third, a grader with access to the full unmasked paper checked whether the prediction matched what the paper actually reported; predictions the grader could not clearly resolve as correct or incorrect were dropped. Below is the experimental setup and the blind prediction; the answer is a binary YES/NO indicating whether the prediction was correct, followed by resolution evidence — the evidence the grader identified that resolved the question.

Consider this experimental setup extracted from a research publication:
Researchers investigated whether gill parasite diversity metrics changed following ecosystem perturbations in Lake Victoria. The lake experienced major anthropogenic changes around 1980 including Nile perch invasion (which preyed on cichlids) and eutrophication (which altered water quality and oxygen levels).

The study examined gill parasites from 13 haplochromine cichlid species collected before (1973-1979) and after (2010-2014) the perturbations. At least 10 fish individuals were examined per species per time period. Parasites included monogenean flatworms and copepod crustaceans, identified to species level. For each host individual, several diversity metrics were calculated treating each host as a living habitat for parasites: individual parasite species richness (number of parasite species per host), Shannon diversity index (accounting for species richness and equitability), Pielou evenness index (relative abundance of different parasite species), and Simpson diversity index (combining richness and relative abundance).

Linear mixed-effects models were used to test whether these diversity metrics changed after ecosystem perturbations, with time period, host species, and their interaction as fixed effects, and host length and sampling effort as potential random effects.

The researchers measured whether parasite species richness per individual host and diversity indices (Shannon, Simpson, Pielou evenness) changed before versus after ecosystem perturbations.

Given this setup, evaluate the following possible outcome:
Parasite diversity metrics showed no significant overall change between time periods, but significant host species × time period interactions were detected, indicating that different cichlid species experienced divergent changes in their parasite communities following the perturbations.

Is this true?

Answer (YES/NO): NO